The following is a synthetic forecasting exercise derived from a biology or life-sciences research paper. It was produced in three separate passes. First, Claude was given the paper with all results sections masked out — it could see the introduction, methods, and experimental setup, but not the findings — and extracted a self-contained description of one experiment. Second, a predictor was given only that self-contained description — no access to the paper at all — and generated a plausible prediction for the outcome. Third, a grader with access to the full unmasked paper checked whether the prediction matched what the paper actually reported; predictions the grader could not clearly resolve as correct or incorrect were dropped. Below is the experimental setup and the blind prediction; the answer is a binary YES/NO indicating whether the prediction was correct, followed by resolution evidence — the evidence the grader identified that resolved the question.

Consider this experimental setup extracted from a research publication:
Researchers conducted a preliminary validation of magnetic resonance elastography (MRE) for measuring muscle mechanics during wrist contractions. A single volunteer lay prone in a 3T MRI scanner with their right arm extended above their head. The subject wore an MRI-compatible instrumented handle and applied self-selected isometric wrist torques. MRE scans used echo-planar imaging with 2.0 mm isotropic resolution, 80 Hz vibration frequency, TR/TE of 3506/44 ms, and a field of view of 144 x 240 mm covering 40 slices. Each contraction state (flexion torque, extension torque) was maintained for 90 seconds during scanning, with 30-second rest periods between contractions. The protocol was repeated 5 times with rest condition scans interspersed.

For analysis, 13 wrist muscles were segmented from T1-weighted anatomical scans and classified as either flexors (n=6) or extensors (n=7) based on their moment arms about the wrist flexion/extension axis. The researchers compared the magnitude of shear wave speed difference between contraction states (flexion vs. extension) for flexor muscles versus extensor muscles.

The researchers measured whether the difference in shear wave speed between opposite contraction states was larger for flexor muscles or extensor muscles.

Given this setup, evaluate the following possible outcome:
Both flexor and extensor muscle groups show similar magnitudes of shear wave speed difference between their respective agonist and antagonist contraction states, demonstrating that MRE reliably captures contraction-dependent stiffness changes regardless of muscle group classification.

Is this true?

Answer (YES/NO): NO